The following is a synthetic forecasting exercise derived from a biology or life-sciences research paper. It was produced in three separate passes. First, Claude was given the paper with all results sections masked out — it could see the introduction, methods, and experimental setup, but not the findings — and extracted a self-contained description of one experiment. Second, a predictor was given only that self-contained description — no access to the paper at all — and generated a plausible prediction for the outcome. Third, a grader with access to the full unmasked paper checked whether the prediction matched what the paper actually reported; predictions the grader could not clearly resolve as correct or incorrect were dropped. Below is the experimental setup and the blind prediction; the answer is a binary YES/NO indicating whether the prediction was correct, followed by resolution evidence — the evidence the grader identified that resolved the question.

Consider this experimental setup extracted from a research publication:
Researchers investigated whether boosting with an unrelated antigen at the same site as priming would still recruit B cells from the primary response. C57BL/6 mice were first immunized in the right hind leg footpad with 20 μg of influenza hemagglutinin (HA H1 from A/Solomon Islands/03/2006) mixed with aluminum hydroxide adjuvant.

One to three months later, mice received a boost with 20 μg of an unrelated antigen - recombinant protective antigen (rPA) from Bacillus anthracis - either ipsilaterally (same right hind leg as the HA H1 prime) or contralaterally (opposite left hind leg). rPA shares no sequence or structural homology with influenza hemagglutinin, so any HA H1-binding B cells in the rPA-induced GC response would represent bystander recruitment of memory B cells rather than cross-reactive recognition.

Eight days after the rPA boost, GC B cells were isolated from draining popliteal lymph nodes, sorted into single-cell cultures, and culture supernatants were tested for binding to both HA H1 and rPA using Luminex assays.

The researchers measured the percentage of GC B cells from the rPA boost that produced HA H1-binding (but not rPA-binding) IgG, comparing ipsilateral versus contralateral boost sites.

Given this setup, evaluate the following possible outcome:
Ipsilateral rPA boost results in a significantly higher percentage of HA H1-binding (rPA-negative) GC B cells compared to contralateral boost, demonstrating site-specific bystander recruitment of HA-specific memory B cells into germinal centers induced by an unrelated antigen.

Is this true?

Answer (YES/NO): NO